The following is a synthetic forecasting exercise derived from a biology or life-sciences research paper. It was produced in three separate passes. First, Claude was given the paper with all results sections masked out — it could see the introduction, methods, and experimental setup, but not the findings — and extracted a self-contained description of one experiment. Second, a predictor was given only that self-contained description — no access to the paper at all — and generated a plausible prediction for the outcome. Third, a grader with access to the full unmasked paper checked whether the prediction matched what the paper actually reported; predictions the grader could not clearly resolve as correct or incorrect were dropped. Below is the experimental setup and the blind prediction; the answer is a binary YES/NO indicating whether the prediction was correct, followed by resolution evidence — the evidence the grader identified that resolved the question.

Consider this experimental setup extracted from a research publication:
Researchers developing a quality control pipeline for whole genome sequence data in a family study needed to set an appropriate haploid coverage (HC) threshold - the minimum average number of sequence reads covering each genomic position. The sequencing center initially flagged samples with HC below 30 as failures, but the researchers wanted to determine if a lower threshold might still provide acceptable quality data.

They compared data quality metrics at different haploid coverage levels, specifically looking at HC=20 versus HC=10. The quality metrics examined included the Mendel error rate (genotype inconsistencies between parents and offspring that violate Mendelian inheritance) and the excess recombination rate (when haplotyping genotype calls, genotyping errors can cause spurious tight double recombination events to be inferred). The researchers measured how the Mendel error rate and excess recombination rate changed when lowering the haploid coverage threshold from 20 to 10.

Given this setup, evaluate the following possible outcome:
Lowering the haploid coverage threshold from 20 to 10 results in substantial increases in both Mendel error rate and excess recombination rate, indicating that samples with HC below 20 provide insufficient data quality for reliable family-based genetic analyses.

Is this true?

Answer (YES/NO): YES